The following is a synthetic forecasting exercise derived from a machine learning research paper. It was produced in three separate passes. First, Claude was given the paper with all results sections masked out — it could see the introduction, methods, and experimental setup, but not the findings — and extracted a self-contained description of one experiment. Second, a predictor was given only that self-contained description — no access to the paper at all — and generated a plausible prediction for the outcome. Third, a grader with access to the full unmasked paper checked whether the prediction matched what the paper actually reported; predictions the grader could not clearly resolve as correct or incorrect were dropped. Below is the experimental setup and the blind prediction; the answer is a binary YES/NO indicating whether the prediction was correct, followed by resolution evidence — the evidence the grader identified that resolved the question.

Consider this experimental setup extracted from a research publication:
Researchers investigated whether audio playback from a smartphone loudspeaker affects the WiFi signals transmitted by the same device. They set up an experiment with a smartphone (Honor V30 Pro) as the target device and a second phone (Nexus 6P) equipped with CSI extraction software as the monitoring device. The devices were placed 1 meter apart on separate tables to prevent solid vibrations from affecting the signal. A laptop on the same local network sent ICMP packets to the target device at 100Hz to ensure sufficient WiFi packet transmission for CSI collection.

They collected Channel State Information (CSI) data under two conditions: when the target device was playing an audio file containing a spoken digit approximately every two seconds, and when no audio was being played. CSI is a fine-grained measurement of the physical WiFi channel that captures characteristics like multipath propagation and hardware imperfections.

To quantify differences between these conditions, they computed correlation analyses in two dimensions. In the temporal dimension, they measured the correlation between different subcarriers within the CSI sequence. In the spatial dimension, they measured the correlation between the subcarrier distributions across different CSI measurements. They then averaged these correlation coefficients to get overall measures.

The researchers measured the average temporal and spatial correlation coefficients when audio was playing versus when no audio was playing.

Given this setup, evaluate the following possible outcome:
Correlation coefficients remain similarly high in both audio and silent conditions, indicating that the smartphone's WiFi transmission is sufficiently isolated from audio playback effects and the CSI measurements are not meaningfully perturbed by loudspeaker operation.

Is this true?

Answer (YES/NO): NO